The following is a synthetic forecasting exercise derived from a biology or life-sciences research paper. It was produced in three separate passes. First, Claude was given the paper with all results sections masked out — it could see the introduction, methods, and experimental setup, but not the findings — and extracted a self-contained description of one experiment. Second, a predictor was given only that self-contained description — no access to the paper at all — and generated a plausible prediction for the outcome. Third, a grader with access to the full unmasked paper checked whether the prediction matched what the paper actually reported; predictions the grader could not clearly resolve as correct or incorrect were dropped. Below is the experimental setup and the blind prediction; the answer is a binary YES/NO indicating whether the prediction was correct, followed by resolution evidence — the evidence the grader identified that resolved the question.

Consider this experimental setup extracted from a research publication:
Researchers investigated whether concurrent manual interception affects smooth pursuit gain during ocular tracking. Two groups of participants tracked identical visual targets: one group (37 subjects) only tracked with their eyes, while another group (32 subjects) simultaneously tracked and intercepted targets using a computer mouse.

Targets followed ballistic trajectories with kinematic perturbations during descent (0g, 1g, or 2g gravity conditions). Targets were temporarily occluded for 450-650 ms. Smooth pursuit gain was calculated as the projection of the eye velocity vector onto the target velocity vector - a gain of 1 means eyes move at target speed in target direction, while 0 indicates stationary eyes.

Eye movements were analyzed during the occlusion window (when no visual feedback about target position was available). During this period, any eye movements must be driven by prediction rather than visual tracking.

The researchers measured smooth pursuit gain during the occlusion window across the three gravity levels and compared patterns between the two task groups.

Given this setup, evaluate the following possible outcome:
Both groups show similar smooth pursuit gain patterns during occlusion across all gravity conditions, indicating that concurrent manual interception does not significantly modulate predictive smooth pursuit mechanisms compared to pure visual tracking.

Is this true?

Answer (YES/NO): NO